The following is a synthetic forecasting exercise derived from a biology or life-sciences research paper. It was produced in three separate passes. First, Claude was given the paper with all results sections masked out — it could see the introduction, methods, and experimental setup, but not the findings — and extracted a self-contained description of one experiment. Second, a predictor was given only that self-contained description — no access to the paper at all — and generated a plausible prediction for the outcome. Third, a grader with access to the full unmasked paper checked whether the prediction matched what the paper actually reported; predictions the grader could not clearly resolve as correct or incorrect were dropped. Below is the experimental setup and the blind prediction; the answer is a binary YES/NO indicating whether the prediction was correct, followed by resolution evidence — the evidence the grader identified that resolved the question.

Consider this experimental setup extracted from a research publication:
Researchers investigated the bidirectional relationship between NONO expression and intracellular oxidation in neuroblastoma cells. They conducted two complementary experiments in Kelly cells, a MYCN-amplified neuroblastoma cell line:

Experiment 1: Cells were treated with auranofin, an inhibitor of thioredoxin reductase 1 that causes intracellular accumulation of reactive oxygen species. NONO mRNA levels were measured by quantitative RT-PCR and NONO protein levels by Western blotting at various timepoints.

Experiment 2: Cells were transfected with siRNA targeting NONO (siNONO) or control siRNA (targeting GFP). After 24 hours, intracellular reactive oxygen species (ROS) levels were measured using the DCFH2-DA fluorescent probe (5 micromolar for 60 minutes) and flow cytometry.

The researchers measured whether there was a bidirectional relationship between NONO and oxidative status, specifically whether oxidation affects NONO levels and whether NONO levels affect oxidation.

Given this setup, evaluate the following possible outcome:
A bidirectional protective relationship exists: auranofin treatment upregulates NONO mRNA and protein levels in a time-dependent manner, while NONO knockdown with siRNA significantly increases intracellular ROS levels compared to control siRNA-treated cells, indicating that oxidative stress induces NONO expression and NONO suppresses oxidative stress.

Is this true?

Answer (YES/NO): NO